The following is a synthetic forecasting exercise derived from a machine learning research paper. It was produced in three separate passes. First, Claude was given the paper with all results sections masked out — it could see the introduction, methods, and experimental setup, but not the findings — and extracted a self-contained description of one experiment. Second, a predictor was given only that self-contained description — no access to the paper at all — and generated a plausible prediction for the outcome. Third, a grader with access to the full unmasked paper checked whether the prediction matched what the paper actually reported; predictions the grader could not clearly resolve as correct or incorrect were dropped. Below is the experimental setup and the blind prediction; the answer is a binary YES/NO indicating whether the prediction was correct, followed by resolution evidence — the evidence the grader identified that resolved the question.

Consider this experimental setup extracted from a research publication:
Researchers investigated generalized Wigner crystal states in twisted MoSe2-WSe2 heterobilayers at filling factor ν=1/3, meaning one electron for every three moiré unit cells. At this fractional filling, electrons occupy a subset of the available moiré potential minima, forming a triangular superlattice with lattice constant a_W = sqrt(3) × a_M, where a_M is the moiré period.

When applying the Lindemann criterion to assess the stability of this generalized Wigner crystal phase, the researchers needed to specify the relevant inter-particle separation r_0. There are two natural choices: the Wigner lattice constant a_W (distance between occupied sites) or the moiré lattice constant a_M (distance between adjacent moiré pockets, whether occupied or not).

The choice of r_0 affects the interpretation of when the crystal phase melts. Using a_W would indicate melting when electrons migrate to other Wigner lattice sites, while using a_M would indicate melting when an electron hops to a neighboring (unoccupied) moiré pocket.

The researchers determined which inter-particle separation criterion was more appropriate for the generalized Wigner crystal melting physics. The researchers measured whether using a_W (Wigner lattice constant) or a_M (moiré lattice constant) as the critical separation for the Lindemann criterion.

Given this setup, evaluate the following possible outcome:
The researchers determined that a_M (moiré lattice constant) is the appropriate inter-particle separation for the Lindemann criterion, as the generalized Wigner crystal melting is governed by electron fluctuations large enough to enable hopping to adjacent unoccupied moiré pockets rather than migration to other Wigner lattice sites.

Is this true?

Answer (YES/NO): YES